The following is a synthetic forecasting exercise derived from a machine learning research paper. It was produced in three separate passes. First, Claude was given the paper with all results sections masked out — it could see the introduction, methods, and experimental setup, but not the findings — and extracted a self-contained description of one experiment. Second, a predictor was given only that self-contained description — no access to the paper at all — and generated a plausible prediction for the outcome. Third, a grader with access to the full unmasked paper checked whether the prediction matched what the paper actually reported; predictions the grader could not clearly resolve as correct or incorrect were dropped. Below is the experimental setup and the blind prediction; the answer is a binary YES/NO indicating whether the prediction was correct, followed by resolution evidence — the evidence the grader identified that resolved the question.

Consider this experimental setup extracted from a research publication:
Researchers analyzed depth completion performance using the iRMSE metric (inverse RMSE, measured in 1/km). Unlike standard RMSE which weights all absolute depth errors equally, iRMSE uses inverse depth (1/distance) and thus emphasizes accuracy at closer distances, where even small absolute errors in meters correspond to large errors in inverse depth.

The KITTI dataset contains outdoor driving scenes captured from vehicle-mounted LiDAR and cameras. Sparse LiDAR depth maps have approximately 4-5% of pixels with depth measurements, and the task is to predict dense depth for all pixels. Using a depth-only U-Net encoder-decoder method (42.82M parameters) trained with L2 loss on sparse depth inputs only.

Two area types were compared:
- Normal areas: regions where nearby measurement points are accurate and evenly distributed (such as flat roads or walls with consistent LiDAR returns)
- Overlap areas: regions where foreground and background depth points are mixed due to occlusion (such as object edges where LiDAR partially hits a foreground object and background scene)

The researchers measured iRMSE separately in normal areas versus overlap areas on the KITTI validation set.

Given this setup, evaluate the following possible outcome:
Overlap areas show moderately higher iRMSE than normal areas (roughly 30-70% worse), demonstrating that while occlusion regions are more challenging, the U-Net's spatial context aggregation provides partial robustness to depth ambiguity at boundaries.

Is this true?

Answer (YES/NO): NO